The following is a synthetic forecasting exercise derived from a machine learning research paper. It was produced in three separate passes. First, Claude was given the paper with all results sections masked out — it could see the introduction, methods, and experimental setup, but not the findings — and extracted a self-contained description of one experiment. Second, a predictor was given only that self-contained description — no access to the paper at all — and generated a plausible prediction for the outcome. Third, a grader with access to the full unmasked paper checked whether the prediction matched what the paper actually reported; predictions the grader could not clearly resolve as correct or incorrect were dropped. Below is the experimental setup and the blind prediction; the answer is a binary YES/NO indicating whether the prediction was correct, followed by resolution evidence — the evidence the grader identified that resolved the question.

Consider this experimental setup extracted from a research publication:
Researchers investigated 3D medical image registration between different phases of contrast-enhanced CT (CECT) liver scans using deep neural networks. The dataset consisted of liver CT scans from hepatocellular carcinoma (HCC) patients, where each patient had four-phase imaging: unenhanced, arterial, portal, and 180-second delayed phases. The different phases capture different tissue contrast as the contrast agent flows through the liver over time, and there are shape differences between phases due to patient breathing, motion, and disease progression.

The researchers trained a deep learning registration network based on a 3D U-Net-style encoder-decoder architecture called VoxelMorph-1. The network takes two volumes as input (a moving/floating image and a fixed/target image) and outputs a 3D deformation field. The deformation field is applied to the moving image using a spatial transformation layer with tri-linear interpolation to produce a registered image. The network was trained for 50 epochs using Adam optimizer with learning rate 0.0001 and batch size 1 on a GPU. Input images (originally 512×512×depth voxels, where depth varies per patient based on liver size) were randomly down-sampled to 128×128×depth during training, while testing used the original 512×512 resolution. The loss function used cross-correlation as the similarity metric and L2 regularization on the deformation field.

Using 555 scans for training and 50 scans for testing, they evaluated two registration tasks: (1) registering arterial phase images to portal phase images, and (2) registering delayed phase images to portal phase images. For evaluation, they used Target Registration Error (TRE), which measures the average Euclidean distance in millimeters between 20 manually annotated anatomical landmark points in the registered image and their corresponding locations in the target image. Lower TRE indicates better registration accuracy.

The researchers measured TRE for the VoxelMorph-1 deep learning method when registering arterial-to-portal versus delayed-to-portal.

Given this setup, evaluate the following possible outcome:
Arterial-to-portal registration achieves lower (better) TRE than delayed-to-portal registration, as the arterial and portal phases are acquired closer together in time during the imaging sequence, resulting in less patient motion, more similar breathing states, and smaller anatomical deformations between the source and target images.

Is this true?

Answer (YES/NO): NO